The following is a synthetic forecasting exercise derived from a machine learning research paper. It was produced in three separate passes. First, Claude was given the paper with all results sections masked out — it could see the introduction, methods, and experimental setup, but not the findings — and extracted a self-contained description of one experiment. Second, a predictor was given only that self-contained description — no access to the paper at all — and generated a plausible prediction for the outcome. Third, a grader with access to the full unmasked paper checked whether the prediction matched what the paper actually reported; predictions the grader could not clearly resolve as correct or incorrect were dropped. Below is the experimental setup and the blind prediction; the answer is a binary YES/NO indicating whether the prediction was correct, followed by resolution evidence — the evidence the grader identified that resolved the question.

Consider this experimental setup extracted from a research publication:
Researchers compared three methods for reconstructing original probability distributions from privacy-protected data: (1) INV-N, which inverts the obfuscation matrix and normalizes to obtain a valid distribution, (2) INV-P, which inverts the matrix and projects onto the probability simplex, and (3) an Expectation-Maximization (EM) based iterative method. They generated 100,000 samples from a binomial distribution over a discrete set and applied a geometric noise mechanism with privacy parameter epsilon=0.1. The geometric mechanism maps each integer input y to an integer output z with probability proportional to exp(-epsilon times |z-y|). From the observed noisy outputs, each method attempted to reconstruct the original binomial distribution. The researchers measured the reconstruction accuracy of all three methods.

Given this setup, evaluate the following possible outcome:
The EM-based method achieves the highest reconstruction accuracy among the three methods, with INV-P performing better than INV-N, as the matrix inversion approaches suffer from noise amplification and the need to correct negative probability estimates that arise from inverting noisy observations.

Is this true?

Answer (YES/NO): YES